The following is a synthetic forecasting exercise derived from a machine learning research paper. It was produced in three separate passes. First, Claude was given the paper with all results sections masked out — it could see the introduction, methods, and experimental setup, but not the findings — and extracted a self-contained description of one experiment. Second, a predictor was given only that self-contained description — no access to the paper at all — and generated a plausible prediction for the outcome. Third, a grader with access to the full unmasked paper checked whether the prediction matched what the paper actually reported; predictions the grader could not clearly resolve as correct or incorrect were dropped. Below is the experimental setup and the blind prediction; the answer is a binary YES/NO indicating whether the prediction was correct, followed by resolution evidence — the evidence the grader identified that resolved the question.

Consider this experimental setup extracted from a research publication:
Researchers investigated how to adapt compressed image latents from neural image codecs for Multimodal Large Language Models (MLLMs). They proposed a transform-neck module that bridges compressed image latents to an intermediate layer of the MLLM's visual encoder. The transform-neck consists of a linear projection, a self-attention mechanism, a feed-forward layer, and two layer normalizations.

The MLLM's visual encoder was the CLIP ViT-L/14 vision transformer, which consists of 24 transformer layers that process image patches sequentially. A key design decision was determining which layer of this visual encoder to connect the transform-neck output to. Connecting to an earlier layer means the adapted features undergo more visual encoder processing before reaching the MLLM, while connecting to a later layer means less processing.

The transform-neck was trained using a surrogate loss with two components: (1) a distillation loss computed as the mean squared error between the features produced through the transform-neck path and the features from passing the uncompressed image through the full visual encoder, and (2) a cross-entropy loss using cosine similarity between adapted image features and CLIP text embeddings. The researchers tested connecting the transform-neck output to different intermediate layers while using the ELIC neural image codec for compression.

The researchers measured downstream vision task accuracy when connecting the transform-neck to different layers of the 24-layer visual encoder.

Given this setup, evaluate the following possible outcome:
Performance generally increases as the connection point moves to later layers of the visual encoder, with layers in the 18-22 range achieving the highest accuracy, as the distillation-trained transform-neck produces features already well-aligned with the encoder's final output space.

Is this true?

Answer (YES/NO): NO